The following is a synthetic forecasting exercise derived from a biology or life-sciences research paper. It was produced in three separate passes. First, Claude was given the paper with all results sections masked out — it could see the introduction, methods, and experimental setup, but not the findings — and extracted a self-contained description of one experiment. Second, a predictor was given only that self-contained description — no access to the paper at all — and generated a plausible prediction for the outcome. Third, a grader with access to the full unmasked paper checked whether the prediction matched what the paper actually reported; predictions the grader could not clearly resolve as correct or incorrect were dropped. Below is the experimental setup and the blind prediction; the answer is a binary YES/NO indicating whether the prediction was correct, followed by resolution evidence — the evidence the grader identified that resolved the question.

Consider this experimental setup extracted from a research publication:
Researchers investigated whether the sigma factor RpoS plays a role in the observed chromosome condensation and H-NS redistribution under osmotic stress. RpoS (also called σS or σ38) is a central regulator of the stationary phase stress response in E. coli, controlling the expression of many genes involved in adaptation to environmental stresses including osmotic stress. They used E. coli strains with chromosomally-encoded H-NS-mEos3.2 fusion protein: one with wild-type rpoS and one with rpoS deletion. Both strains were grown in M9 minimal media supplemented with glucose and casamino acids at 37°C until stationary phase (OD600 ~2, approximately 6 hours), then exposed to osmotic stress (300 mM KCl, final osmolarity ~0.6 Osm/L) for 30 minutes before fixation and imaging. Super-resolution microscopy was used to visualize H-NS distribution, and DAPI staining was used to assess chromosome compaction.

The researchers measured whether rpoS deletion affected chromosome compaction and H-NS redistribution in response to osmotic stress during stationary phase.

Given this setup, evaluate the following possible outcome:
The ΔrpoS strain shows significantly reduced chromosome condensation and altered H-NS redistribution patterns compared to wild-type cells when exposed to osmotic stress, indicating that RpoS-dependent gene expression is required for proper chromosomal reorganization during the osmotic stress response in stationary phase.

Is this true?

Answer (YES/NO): NO